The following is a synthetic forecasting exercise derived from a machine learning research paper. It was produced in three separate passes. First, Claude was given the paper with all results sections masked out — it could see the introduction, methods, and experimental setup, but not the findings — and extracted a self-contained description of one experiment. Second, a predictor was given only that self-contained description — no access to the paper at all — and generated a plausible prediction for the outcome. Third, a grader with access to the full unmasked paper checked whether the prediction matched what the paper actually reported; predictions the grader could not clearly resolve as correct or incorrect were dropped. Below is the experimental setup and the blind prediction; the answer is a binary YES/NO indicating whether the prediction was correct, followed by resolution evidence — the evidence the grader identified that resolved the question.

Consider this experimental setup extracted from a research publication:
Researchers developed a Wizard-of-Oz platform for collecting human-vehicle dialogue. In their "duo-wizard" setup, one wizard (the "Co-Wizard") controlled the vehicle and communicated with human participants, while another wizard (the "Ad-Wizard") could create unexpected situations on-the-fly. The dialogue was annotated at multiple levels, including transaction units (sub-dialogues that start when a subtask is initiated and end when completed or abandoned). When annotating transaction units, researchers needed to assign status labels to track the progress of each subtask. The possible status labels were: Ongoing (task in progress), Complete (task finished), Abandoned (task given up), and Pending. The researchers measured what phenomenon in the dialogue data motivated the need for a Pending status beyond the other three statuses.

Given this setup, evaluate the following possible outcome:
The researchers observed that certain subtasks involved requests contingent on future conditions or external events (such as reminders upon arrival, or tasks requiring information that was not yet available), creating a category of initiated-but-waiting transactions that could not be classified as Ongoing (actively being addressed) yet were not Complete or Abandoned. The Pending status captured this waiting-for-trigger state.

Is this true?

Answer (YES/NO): NO